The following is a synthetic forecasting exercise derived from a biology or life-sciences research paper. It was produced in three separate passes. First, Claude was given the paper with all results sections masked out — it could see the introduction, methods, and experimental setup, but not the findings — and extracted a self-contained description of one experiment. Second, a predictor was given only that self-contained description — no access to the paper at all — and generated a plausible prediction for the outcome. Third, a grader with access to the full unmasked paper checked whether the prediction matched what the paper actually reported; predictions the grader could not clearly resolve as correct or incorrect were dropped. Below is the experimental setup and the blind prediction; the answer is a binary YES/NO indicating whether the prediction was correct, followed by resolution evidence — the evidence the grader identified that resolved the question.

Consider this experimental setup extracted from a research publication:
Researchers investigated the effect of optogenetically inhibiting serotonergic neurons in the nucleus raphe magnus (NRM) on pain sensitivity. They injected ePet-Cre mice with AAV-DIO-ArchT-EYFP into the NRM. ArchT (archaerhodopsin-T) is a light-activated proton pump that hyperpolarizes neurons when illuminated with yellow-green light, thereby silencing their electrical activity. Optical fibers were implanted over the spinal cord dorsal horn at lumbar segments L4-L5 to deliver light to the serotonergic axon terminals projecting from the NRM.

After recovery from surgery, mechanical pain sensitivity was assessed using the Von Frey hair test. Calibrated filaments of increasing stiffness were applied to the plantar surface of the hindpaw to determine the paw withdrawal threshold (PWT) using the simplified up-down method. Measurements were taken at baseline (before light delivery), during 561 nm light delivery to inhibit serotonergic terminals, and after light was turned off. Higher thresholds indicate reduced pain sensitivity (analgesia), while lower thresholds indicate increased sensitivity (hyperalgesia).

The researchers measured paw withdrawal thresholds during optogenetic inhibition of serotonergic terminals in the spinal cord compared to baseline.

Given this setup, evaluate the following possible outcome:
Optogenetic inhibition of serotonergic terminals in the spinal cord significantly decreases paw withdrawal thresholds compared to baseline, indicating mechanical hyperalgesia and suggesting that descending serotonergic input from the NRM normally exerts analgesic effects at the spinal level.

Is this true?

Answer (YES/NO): YES